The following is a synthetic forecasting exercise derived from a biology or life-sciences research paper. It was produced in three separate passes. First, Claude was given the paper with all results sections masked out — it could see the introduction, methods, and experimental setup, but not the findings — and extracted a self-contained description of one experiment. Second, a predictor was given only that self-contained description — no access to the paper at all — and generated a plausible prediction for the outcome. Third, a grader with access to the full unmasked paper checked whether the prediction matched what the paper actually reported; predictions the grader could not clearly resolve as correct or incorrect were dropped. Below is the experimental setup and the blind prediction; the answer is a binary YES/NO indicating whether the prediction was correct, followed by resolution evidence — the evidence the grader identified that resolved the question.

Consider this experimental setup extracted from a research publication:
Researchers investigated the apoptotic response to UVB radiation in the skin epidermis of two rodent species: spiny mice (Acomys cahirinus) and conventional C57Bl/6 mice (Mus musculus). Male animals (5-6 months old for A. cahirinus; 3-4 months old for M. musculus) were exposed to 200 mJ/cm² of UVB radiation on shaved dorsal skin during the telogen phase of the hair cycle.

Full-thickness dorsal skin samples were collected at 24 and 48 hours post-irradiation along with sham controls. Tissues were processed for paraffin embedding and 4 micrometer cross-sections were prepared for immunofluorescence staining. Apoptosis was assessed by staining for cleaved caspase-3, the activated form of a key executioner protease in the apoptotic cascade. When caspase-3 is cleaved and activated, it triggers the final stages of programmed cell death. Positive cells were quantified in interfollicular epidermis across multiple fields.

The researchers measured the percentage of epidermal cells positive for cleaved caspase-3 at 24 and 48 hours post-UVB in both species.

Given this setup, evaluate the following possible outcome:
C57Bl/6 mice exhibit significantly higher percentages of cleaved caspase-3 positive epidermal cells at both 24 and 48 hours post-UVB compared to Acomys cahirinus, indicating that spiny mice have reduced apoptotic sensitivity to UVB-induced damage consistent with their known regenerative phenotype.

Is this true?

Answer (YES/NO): NO